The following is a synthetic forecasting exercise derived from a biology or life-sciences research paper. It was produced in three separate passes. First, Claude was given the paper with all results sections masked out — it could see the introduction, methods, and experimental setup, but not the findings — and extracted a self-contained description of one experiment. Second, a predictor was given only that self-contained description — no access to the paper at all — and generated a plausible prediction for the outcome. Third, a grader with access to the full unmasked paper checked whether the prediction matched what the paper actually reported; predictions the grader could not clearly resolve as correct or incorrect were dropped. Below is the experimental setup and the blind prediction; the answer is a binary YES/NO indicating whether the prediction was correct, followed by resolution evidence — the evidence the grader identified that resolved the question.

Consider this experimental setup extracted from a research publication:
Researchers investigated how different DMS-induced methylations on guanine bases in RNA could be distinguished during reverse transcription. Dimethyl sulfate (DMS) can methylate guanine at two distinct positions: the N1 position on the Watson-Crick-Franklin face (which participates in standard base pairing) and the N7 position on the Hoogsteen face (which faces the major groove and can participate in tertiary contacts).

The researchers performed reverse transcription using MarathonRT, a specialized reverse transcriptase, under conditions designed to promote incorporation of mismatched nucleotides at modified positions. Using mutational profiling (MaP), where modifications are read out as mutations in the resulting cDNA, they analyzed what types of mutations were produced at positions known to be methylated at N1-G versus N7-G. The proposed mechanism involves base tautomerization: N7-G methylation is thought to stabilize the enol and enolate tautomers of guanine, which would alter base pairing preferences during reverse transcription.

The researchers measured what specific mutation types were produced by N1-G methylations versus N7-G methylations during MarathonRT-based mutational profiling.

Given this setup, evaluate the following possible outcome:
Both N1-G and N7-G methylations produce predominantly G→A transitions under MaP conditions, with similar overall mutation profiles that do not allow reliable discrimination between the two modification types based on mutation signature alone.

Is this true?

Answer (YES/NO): NO